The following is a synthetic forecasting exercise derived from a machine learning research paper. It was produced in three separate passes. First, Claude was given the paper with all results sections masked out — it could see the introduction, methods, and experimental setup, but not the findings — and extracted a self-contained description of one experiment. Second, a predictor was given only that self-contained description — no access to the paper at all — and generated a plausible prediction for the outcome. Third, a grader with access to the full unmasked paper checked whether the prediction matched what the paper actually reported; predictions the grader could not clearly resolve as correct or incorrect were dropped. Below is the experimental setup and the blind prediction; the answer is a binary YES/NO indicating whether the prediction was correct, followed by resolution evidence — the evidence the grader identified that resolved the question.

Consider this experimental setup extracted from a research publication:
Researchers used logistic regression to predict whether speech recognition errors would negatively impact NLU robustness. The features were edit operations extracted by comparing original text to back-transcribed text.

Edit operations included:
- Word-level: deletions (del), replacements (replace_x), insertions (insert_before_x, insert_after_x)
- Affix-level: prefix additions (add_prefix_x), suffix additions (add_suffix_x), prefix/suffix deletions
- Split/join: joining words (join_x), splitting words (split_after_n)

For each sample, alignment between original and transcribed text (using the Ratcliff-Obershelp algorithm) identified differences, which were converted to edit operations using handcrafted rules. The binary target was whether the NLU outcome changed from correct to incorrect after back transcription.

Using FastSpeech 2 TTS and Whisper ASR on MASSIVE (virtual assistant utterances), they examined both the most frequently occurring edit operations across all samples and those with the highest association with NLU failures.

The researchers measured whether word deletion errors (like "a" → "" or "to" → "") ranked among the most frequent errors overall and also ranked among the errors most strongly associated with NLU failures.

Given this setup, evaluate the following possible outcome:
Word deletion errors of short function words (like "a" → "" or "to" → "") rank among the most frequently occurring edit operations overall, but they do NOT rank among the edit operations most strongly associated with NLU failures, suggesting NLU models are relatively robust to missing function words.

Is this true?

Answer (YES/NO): YES